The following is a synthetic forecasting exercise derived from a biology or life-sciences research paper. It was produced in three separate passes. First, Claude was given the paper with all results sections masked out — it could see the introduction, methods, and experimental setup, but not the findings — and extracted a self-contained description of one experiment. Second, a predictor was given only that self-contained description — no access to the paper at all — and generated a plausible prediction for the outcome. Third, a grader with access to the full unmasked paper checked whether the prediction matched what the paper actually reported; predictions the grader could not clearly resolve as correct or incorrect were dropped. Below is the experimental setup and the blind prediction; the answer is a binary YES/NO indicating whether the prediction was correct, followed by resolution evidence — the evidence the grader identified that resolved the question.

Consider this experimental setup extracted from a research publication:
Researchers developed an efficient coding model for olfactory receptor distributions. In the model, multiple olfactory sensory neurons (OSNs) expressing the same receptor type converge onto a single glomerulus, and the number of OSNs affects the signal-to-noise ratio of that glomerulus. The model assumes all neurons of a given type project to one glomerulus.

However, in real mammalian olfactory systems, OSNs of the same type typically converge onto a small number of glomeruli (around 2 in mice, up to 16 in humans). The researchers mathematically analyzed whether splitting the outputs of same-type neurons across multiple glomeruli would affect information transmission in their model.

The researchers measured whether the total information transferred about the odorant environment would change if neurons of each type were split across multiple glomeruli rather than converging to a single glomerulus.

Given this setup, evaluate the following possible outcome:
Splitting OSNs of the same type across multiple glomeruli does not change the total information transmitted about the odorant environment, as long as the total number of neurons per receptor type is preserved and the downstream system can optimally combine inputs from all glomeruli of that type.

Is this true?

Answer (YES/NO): YES